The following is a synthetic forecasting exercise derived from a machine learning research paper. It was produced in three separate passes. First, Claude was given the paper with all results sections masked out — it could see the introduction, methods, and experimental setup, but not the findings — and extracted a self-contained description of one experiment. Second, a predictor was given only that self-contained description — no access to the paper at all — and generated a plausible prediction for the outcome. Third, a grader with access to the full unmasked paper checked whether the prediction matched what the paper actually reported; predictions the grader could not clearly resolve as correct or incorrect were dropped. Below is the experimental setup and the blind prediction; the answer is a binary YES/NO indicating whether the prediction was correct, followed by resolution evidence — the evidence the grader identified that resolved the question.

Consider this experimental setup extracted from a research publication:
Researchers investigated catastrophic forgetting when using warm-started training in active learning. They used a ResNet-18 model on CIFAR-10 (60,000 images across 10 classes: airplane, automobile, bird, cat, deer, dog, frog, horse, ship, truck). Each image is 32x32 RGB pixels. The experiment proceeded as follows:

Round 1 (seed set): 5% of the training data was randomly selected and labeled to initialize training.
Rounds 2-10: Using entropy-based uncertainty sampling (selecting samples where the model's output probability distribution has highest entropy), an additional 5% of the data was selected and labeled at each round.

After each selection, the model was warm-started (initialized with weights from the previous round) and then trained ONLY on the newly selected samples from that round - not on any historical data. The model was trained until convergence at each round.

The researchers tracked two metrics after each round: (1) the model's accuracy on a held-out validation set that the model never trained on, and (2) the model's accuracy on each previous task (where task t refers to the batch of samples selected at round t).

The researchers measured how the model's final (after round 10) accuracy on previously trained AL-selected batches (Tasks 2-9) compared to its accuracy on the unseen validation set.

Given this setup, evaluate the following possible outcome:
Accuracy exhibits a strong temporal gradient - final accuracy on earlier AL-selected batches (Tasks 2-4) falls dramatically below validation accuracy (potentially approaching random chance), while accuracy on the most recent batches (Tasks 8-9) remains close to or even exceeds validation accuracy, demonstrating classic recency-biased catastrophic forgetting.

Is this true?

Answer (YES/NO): NO